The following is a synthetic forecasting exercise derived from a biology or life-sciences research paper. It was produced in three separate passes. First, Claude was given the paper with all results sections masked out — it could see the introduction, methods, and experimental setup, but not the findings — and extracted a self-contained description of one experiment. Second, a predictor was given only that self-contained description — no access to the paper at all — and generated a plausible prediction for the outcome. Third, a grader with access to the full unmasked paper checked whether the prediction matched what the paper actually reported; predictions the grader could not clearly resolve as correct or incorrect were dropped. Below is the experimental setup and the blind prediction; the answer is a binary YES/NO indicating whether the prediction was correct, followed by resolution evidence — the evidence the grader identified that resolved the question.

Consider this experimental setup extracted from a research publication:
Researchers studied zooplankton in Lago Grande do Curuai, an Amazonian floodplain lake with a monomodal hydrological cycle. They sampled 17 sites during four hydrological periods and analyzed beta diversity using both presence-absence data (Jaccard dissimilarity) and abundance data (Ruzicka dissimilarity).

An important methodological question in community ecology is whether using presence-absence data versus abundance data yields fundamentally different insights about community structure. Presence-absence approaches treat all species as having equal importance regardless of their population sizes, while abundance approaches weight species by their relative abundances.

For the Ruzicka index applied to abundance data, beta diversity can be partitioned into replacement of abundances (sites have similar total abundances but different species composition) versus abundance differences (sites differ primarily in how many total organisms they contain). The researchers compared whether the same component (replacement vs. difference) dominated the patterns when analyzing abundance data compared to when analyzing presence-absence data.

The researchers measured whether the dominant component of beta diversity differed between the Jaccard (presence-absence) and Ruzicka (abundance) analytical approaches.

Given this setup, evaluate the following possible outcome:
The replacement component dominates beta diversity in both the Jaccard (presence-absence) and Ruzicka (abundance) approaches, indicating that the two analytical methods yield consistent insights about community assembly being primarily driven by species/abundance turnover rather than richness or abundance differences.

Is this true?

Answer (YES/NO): NO